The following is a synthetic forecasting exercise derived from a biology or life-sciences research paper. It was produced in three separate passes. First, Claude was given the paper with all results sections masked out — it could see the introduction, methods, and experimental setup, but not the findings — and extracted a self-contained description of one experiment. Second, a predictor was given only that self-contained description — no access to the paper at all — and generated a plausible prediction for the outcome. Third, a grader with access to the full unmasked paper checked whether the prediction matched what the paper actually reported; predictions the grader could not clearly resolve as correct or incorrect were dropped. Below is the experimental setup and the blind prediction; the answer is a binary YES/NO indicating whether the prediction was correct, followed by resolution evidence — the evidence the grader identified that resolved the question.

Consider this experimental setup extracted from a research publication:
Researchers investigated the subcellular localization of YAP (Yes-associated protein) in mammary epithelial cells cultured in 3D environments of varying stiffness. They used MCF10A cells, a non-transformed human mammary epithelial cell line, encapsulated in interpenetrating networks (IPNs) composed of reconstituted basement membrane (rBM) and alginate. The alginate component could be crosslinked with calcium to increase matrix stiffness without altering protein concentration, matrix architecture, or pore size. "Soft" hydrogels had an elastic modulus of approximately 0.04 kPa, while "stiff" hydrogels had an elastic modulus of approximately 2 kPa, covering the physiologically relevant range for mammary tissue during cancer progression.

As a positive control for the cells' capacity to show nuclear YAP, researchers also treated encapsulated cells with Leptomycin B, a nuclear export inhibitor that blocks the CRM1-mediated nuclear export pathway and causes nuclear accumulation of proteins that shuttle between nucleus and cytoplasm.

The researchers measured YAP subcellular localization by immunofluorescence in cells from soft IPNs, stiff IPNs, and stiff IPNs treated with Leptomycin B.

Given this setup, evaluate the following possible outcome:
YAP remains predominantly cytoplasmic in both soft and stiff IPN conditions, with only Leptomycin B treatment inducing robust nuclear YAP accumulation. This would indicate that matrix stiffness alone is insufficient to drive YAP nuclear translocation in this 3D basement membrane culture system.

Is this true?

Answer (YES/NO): YES